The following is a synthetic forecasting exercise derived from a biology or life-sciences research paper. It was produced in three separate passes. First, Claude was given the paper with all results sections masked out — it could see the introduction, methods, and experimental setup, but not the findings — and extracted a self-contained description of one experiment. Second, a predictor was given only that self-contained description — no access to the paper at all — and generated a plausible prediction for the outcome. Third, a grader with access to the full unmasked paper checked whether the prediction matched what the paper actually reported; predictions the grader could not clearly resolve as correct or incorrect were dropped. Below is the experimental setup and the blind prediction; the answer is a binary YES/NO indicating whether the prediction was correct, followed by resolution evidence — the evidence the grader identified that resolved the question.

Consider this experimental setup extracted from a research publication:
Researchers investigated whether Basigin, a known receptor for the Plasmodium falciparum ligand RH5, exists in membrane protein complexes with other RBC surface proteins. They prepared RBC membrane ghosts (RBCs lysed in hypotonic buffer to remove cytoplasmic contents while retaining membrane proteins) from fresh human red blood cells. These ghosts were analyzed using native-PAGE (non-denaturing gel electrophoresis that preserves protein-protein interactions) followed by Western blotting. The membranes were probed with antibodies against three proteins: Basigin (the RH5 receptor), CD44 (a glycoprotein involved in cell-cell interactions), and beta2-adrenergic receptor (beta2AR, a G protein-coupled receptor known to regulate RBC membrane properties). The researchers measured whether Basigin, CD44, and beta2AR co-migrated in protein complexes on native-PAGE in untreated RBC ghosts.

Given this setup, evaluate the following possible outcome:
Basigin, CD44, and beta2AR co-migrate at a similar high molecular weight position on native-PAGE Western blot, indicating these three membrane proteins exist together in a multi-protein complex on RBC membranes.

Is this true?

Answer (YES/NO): YES